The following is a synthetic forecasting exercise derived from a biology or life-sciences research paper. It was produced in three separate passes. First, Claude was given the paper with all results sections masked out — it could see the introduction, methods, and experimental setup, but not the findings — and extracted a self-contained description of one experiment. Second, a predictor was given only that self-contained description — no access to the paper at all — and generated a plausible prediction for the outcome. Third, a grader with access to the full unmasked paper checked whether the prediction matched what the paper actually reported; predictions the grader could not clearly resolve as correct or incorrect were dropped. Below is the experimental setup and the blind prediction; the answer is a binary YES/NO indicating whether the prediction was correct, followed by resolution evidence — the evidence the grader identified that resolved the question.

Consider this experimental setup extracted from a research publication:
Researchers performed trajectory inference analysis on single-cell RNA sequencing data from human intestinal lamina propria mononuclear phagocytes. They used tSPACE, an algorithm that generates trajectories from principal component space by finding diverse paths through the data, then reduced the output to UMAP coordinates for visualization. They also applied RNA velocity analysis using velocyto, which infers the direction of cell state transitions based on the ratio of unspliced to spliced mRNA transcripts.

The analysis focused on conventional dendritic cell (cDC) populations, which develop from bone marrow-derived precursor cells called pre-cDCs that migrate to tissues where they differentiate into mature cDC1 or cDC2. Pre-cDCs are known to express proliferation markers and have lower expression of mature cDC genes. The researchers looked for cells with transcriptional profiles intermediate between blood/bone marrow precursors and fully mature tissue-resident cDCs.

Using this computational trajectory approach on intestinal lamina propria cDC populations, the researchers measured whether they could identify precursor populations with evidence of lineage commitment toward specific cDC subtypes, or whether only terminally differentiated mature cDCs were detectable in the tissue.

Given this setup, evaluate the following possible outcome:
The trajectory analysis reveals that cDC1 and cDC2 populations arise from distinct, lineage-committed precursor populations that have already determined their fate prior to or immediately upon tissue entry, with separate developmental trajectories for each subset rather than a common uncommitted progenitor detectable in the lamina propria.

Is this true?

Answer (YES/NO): NO